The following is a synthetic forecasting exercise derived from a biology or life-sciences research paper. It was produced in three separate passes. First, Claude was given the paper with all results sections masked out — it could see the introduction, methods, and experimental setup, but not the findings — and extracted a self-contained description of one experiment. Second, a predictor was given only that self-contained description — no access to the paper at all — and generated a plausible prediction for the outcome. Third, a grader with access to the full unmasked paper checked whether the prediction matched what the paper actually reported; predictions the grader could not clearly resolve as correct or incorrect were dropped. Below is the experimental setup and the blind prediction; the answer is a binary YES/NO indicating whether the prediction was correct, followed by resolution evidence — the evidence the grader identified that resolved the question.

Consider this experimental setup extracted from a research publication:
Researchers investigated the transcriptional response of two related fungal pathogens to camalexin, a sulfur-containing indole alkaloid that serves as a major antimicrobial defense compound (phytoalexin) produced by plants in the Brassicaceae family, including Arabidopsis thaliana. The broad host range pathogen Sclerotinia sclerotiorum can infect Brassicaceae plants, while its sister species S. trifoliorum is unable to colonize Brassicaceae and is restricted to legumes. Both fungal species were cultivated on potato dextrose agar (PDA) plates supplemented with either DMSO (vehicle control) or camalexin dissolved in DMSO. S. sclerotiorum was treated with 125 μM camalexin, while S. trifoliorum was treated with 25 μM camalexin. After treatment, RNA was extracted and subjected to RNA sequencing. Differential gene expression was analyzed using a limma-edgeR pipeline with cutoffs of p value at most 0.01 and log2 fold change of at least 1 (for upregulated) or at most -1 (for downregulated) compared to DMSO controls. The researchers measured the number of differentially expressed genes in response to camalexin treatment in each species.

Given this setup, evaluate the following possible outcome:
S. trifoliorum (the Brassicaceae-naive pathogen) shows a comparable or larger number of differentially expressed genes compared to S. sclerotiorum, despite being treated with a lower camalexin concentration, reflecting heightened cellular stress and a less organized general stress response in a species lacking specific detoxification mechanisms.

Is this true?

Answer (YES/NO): NO